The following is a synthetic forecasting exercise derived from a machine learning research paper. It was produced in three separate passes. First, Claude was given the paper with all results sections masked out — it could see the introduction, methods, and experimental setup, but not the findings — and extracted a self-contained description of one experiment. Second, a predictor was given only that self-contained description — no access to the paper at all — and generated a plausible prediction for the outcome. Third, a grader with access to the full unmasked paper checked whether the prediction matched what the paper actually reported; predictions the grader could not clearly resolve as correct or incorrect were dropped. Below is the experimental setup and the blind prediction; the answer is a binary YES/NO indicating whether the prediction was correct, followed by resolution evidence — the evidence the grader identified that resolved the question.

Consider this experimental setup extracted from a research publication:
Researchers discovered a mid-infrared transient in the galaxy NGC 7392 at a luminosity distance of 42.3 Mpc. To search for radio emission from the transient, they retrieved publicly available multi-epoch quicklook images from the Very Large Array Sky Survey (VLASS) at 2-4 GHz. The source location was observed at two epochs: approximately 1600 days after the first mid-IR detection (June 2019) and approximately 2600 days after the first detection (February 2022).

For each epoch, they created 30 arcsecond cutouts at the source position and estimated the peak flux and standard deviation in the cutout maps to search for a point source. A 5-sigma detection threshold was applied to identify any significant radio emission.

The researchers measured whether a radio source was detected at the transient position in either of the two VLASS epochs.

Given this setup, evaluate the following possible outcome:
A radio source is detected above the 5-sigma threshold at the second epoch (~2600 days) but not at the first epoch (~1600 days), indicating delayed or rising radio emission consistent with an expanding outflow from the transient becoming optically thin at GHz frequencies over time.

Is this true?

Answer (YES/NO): NO